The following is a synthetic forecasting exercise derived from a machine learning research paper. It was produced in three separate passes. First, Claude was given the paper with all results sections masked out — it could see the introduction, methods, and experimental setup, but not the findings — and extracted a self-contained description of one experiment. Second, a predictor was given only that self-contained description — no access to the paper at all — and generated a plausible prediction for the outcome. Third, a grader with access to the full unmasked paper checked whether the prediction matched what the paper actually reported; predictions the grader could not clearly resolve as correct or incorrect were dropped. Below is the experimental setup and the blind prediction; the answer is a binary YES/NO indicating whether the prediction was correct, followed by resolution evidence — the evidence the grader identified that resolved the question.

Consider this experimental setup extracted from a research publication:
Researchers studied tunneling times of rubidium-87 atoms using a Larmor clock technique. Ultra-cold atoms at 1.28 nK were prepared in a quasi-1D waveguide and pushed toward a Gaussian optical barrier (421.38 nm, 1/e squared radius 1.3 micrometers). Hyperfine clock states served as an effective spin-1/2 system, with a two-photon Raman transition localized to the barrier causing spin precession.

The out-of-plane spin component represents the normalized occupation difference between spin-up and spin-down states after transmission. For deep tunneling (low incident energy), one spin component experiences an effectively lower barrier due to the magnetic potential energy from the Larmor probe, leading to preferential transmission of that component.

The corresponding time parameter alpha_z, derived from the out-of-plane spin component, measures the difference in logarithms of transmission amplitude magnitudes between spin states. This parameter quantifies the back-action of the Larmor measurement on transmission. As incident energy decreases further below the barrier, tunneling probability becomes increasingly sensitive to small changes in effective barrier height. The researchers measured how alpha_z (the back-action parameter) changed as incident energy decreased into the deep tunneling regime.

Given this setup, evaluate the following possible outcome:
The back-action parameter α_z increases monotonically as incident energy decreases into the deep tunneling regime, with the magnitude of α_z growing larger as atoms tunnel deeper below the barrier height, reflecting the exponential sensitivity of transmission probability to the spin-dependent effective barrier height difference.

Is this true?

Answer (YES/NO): YES